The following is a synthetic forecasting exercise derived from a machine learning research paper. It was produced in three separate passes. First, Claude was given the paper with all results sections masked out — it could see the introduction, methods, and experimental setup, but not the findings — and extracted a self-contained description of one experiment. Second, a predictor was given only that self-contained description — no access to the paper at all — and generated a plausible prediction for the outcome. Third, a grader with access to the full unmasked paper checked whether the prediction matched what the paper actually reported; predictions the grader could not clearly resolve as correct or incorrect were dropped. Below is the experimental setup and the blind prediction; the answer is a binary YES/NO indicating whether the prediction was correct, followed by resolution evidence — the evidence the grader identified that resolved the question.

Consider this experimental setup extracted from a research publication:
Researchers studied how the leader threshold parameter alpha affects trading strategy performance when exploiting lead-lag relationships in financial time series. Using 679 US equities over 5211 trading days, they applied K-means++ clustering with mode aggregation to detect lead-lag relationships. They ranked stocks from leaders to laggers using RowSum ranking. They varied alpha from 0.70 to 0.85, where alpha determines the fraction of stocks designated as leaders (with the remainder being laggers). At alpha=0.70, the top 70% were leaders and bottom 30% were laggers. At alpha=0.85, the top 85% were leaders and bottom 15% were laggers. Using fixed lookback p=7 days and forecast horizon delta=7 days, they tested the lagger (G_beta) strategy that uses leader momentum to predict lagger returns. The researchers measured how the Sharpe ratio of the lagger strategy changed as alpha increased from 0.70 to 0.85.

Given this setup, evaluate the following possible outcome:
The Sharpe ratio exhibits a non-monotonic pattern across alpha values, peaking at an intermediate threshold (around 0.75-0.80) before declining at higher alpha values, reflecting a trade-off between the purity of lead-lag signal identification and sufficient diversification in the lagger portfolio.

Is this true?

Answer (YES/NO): NO